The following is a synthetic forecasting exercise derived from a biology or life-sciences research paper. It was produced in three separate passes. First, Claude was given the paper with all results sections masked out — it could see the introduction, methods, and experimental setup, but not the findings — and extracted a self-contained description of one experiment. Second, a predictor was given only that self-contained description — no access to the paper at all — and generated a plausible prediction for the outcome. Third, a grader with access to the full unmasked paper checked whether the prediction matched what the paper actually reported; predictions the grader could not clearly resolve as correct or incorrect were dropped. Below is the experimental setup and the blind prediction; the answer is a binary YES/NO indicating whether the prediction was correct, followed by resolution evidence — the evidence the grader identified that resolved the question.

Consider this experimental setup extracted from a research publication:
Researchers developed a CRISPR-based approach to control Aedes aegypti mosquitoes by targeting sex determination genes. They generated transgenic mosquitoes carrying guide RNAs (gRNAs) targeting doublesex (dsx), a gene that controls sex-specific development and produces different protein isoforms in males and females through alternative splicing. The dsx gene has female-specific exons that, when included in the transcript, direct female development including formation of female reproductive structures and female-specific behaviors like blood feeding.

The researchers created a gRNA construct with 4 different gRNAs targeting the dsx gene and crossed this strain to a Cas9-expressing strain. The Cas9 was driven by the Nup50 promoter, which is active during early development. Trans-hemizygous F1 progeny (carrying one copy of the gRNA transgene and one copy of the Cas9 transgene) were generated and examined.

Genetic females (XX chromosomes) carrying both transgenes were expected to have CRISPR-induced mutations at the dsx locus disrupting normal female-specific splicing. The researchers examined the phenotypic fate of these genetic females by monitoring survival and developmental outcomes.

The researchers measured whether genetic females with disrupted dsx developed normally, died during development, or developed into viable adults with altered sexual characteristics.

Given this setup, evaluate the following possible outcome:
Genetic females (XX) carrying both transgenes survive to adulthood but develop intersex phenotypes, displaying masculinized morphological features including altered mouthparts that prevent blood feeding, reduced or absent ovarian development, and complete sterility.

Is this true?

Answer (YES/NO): NO